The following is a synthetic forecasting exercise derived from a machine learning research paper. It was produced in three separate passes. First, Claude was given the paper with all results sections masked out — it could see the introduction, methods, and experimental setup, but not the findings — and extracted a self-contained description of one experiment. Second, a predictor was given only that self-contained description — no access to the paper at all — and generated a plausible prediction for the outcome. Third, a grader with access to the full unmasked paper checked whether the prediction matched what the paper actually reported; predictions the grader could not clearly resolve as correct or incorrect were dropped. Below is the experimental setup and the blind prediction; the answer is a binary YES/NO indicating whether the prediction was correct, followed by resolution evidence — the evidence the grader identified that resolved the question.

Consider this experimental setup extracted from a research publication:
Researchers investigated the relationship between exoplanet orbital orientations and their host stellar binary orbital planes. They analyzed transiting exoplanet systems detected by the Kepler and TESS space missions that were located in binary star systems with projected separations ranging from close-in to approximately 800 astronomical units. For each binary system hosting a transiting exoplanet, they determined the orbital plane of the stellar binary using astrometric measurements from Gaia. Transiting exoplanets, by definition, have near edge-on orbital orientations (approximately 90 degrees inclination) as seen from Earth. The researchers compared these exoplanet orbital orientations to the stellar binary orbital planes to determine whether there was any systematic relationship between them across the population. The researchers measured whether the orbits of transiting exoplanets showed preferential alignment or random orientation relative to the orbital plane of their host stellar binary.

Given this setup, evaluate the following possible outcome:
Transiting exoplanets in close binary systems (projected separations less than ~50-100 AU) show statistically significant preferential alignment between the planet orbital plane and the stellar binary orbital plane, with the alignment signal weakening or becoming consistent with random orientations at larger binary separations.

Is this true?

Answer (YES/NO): NO